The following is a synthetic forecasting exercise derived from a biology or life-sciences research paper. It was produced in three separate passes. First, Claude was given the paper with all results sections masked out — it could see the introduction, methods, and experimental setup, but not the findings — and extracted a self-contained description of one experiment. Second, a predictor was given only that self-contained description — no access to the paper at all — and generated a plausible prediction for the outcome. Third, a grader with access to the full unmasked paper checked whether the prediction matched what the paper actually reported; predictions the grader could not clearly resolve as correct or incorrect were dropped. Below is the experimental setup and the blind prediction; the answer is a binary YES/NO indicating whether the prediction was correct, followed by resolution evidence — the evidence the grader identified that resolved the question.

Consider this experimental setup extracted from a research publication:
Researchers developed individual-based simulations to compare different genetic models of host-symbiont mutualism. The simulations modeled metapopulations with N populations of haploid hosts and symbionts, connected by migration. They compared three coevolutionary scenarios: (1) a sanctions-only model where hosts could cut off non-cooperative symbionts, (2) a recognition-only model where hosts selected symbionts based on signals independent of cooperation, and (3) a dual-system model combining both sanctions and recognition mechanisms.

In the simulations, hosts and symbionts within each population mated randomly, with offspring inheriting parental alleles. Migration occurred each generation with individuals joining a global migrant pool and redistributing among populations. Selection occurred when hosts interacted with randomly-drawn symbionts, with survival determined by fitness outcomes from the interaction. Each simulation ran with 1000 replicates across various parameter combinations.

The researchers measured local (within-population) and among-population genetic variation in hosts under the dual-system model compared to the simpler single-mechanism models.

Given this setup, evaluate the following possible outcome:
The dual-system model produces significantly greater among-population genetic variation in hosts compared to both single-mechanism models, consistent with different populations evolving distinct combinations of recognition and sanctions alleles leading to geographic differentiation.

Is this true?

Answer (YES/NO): YES